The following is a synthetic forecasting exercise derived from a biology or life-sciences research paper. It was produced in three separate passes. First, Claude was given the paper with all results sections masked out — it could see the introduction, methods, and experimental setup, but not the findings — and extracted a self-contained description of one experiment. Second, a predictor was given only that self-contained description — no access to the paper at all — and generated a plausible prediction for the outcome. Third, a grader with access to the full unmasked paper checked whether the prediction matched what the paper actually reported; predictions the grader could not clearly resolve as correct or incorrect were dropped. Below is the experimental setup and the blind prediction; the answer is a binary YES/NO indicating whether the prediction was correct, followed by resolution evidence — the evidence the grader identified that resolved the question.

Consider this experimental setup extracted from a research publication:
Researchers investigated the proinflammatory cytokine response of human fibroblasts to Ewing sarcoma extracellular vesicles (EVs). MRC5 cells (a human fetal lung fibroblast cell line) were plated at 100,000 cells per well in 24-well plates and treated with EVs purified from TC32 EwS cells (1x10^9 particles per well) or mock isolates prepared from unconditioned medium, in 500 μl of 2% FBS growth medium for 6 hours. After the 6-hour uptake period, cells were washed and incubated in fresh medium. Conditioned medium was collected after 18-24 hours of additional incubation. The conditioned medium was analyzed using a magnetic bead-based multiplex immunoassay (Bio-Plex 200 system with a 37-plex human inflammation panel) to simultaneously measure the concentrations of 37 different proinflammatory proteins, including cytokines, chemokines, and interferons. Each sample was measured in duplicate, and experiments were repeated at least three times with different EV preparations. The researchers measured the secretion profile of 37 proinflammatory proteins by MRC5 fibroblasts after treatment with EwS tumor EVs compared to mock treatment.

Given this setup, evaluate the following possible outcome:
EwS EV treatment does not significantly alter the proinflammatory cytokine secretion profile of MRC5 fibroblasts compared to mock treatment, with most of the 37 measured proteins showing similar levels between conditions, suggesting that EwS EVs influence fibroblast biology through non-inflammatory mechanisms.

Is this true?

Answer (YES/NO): NO